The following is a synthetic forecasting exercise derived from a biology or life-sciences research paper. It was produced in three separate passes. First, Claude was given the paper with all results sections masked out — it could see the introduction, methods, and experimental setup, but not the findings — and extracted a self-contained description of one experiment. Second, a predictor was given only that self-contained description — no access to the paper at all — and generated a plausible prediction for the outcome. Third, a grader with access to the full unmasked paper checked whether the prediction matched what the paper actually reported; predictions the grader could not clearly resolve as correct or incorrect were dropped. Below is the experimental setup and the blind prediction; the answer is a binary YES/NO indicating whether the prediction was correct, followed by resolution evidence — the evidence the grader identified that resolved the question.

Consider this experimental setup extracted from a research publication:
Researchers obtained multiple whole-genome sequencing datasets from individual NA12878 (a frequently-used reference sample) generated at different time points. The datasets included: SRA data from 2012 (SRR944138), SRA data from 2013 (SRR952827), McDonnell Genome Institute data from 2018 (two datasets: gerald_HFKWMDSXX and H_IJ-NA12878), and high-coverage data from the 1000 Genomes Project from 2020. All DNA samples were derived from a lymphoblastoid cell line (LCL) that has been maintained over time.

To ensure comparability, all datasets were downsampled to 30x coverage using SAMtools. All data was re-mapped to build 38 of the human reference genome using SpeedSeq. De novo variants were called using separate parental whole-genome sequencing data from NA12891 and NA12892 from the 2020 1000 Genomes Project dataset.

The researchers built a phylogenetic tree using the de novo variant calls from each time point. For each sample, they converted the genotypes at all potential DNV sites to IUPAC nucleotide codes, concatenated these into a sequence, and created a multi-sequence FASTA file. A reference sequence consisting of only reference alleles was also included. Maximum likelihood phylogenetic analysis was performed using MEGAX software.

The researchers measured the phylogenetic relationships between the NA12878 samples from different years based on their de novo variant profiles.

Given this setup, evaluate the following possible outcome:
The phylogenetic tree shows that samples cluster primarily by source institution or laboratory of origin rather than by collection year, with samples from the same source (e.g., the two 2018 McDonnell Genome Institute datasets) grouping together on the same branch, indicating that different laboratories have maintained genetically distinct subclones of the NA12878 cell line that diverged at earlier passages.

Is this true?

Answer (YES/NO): NO